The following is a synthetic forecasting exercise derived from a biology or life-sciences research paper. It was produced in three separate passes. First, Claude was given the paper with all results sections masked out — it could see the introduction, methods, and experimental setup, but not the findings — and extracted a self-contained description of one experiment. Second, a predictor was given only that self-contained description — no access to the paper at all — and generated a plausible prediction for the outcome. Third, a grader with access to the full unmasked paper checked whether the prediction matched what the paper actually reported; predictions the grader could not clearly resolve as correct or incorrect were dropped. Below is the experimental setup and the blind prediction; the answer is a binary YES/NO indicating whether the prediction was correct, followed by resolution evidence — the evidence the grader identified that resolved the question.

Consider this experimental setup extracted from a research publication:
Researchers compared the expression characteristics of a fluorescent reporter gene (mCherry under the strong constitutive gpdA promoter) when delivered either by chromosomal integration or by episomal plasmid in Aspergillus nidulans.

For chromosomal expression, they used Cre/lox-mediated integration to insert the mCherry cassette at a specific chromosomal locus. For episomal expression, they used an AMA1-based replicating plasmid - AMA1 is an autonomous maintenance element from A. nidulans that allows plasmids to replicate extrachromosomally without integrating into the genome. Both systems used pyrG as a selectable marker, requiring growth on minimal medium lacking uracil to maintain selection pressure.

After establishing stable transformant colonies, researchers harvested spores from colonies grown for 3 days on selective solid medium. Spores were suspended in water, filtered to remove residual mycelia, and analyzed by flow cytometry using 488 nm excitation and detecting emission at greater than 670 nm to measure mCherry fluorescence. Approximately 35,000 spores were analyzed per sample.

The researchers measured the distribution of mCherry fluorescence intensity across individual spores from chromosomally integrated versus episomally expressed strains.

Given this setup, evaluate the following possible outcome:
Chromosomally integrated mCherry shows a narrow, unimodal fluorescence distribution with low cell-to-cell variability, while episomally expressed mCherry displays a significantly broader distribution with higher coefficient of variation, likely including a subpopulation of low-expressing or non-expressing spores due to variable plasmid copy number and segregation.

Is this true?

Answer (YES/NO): YES